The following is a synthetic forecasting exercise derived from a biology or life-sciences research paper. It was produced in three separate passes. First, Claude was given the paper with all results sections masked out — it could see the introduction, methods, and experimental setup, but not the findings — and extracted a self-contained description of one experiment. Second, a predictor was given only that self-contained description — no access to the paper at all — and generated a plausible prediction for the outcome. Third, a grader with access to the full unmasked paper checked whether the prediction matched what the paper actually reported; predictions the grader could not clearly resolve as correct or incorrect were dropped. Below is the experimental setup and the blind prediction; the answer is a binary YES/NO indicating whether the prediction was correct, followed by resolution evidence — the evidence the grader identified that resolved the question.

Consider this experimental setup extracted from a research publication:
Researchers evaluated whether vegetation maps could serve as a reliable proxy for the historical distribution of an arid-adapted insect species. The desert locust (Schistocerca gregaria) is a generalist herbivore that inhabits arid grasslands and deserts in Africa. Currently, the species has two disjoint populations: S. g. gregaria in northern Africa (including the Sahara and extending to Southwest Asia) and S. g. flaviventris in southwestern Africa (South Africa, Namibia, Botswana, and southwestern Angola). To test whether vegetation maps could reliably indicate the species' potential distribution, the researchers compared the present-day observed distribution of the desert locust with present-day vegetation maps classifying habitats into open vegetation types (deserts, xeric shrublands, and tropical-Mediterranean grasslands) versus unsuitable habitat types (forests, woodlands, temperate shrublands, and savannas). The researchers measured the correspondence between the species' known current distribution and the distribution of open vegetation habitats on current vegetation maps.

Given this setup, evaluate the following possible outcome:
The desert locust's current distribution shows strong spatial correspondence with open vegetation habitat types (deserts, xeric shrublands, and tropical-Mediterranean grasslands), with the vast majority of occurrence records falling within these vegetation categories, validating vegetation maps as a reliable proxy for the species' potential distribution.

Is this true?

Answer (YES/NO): YES